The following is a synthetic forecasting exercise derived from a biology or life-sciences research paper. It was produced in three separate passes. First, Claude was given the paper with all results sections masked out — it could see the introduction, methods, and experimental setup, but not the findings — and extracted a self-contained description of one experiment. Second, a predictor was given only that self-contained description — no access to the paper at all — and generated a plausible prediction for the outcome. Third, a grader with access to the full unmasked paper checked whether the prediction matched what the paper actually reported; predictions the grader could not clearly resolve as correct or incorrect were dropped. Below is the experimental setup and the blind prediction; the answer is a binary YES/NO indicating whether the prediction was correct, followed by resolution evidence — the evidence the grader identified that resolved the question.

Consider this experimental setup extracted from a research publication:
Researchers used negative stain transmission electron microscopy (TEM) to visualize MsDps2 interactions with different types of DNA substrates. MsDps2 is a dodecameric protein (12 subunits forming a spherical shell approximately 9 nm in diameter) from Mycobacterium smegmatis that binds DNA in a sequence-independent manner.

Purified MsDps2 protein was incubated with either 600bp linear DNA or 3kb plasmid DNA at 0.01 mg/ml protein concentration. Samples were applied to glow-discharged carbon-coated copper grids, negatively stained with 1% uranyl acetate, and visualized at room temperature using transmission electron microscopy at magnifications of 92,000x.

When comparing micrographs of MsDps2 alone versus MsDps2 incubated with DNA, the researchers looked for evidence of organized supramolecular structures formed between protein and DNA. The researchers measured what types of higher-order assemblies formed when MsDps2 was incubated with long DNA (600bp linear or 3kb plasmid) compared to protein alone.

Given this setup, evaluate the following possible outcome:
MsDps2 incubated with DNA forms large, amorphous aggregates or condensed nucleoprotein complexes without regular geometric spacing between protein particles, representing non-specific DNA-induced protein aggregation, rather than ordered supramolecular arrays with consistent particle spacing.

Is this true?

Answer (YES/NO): NO